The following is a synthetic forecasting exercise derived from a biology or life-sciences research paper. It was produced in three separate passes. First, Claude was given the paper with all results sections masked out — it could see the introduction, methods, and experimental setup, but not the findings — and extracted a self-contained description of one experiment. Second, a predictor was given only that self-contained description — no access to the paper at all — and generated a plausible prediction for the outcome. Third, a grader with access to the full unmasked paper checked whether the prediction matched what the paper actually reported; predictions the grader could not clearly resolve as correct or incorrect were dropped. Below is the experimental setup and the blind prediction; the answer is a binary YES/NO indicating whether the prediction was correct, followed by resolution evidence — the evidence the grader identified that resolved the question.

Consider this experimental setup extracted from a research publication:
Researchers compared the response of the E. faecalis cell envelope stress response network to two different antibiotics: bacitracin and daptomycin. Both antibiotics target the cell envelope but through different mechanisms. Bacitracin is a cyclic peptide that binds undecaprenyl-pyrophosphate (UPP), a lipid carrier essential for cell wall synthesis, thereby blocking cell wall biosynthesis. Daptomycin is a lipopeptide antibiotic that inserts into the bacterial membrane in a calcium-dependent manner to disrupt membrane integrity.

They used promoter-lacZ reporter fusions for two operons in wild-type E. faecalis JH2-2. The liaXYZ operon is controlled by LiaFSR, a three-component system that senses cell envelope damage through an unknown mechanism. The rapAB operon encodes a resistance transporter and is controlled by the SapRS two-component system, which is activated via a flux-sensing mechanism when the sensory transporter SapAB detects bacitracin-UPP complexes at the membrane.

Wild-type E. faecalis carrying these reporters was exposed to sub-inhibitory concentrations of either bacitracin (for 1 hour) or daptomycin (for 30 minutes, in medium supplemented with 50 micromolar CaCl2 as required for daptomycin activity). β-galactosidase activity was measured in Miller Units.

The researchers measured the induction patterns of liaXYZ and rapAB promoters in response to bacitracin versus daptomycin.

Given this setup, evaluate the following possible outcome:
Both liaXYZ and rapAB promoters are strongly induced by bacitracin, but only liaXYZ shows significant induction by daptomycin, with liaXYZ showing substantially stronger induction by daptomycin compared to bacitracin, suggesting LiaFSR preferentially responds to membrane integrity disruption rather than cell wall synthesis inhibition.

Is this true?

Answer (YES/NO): NO